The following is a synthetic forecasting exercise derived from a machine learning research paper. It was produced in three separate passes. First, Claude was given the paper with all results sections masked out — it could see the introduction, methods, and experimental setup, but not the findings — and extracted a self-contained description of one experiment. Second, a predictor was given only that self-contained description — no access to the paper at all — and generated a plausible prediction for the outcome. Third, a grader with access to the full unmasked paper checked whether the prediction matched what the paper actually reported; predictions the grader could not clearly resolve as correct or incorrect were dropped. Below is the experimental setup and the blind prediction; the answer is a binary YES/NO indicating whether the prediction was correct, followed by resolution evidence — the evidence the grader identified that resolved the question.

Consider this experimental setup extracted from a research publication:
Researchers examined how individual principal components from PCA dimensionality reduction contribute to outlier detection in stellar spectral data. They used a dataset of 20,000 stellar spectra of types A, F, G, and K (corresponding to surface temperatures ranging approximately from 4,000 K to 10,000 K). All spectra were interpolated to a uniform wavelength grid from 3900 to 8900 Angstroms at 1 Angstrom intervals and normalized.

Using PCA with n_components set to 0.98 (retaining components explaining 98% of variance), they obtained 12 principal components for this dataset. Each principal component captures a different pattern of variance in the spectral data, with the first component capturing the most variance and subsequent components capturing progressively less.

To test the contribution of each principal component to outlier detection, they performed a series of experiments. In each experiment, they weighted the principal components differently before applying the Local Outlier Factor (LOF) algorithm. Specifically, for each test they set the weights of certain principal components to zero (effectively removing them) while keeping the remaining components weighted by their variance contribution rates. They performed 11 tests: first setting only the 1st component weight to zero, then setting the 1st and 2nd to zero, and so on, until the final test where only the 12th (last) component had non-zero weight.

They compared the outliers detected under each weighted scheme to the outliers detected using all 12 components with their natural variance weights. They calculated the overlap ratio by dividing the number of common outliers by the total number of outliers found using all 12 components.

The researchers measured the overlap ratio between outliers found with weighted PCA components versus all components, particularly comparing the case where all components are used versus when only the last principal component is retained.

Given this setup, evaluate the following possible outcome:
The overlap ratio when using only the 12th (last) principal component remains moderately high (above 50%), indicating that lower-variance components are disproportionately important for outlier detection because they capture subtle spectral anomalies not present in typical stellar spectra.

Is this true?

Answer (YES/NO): NO